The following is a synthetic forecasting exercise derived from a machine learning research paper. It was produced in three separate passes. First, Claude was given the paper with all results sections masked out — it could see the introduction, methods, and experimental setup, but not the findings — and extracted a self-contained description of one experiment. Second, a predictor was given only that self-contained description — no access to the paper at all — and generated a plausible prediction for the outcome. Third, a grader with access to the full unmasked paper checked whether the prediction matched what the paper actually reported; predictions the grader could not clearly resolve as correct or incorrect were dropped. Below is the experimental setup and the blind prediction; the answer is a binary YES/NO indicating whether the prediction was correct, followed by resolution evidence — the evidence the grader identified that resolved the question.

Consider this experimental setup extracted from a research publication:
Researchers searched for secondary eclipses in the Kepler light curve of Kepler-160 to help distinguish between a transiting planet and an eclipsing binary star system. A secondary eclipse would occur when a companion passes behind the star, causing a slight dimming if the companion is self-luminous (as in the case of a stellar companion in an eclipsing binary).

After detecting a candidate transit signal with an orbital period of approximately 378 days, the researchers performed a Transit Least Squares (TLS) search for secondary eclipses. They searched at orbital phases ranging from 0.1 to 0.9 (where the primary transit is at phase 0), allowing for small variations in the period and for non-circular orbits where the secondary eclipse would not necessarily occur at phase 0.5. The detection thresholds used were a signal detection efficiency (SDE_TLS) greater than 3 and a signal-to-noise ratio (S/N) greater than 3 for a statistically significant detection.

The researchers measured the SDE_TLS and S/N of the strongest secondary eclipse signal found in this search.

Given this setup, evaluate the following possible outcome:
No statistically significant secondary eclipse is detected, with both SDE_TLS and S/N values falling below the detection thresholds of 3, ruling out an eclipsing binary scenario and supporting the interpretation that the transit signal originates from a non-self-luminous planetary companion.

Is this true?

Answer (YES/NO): YES